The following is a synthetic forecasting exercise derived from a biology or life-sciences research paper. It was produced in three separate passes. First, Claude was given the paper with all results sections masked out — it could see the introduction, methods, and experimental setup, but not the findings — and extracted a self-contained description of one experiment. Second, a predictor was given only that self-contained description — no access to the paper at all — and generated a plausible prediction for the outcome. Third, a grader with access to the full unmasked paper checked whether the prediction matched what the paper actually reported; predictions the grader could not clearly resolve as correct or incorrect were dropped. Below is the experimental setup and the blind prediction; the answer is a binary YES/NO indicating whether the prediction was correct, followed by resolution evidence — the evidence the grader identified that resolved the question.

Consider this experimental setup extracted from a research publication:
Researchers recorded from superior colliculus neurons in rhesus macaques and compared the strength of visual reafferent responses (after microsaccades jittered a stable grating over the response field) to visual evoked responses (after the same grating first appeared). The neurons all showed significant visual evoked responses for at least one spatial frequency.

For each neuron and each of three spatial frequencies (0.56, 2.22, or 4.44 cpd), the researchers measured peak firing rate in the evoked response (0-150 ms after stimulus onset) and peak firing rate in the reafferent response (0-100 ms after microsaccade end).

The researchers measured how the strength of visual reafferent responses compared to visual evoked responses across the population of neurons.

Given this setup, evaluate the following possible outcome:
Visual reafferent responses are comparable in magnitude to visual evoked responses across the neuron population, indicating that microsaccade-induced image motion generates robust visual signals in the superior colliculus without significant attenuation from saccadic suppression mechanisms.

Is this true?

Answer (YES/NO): NO